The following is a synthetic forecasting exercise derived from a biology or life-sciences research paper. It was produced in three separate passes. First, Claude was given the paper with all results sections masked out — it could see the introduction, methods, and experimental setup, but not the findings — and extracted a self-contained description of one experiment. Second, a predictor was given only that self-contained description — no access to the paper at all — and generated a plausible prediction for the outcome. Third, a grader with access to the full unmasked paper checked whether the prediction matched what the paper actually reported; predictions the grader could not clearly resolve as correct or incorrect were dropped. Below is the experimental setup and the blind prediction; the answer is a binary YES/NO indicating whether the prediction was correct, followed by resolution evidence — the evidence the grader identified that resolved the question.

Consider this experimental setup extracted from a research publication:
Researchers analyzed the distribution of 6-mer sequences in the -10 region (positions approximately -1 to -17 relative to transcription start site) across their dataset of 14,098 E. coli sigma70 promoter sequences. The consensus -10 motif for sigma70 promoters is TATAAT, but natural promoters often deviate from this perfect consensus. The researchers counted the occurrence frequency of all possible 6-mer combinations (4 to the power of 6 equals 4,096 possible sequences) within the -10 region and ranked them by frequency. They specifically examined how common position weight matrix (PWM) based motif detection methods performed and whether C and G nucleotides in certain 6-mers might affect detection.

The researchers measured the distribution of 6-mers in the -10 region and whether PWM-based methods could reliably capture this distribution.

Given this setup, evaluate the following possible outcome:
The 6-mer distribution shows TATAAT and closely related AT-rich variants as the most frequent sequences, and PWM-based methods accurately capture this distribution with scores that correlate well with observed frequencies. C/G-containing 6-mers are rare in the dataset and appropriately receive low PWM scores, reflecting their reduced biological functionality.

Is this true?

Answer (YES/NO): NO